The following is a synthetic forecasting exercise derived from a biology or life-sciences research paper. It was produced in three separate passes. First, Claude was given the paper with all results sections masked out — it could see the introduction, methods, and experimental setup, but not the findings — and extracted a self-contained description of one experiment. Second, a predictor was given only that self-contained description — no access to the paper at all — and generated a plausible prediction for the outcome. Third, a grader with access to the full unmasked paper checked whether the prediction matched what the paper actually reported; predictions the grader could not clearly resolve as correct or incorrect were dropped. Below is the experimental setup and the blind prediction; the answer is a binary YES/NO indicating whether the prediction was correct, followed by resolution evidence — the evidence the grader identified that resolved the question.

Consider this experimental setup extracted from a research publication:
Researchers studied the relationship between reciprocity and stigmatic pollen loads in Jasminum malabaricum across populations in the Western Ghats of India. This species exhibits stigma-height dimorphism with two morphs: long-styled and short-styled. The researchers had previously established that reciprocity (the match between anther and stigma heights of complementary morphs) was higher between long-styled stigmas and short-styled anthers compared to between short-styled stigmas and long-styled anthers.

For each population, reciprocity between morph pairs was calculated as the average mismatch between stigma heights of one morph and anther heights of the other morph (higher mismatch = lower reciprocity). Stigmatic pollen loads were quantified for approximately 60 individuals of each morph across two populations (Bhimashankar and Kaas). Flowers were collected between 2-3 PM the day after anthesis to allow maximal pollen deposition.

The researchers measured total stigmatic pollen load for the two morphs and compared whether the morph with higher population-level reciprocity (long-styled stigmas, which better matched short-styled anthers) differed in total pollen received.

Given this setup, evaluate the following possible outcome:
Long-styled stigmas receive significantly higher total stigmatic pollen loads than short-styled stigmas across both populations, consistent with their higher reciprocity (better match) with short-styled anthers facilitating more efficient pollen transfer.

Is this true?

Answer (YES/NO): NO